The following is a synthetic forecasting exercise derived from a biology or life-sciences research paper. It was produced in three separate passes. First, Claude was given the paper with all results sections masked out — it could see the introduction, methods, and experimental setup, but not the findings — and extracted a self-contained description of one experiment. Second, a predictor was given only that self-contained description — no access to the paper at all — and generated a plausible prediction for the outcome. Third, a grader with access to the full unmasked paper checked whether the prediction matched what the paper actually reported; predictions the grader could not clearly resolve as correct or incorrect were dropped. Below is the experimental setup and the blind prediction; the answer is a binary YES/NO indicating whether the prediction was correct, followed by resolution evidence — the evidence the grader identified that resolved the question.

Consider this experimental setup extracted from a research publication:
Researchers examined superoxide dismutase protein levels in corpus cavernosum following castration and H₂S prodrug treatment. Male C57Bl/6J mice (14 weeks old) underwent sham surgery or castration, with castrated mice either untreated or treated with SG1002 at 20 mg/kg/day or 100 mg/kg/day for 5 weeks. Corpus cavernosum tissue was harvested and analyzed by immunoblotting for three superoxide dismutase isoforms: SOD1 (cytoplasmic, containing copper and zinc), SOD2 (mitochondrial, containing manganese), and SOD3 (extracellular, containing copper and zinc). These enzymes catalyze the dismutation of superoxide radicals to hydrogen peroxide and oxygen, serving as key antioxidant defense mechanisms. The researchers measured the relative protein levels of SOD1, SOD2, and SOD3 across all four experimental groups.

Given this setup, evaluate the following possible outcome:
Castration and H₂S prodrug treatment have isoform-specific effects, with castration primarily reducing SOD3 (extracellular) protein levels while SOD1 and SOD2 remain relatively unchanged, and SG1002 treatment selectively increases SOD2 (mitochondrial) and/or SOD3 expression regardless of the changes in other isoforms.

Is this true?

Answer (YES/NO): NO